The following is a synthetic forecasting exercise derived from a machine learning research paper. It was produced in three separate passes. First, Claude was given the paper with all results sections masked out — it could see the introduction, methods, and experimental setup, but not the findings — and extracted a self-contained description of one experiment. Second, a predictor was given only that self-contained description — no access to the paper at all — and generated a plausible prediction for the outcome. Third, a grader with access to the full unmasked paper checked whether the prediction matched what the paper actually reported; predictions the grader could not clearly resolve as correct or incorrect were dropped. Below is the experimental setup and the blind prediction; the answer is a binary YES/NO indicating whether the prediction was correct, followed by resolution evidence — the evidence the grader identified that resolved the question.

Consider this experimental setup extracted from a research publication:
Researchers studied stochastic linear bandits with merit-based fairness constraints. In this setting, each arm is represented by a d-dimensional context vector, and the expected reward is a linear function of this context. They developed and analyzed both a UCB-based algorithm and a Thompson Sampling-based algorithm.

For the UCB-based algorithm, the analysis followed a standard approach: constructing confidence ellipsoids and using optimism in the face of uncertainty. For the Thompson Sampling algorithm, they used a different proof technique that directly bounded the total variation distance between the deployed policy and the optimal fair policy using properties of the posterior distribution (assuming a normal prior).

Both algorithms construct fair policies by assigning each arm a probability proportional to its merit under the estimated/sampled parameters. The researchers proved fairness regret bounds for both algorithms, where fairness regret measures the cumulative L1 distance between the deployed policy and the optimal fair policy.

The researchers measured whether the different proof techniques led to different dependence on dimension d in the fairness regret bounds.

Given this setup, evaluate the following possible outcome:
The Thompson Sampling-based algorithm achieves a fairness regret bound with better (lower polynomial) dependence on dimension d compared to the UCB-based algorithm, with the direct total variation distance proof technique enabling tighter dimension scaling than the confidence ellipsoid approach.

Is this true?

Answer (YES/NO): YES